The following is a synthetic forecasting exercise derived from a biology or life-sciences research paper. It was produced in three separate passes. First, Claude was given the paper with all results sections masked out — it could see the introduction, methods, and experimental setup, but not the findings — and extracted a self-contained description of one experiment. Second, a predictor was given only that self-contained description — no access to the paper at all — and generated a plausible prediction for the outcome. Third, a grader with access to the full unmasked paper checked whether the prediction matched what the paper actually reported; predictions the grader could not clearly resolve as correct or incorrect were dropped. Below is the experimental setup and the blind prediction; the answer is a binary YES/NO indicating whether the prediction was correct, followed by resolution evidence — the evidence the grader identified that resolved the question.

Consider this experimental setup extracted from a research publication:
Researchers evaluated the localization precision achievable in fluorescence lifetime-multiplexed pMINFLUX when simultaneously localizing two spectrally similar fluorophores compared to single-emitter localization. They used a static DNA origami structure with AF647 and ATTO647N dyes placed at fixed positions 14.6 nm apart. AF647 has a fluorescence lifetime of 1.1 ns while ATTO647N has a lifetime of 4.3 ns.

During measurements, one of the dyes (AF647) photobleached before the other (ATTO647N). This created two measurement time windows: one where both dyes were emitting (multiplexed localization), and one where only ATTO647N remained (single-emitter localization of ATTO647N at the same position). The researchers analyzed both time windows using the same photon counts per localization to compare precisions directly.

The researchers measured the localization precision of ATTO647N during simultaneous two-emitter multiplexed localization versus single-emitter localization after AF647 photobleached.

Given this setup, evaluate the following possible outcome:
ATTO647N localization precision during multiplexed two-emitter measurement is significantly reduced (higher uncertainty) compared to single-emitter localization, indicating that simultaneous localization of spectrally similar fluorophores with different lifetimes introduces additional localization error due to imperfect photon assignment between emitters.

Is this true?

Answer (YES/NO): YES